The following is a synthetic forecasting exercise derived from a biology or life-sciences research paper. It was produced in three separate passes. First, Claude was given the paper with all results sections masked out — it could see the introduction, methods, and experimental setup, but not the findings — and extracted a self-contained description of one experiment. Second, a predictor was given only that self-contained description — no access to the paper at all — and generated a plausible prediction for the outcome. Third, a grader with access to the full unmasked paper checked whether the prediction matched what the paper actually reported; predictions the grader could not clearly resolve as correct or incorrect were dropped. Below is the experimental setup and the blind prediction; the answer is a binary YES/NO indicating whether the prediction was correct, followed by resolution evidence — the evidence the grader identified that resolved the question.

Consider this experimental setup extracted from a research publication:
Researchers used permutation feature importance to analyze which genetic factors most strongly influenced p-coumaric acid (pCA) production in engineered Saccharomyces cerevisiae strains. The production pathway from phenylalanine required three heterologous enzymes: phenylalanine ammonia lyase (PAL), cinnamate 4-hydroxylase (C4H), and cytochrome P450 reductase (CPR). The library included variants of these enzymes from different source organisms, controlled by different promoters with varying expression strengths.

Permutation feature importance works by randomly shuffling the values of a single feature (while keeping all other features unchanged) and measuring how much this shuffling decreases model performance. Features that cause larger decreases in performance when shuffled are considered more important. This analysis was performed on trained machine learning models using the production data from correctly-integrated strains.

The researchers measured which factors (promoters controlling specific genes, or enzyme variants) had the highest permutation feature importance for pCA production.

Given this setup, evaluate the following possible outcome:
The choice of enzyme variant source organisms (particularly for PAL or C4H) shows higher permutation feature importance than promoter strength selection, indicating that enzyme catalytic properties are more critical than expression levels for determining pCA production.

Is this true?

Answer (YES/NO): NO